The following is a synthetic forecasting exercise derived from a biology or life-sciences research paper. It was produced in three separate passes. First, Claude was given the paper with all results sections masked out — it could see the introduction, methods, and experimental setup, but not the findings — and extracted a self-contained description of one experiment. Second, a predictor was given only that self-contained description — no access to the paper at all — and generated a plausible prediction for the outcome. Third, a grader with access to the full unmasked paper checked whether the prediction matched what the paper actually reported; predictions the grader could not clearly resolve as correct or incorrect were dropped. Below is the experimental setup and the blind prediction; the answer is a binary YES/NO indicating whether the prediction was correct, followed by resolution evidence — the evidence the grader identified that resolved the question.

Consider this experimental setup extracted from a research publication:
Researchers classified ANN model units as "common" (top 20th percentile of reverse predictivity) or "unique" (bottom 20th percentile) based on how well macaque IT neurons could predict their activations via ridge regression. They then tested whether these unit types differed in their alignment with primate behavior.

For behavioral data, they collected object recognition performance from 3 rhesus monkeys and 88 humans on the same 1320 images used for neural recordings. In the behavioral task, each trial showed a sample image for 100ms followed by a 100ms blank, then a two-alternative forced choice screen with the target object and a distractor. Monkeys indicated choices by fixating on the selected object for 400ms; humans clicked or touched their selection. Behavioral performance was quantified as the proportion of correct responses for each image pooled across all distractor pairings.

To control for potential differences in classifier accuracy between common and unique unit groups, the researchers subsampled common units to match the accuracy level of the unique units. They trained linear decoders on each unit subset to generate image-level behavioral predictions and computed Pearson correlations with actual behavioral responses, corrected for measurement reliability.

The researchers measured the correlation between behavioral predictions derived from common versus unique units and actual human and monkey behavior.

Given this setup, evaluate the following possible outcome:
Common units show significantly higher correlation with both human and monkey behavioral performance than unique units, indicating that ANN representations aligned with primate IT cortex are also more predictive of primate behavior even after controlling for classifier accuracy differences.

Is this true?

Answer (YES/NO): YES